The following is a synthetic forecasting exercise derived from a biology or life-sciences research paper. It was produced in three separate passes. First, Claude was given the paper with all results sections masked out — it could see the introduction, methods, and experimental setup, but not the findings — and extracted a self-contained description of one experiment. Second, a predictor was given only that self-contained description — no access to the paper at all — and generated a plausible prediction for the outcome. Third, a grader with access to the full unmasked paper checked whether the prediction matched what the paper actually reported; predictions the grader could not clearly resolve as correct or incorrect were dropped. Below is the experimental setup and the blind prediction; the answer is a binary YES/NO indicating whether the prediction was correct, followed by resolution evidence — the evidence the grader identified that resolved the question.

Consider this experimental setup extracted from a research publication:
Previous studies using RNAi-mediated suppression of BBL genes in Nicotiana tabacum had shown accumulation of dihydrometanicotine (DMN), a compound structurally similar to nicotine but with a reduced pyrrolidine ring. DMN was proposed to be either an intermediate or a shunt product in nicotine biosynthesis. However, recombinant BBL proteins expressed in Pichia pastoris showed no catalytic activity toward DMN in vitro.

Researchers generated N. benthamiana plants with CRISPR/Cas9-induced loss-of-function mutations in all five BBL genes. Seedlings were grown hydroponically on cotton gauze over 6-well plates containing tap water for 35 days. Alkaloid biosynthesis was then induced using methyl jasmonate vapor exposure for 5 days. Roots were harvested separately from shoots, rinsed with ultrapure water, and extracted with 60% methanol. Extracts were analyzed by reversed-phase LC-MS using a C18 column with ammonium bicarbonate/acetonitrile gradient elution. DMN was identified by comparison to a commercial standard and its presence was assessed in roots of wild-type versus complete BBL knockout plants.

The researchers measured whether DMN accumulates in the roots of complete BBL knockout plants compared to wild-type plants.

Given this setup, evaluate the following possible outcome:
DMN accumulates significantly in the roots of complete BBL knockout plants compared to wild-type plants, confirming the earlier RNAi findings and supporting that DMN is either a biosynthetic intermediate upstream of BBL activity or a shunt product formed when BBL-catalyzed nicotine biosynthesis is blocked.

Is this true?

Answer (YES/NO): YES